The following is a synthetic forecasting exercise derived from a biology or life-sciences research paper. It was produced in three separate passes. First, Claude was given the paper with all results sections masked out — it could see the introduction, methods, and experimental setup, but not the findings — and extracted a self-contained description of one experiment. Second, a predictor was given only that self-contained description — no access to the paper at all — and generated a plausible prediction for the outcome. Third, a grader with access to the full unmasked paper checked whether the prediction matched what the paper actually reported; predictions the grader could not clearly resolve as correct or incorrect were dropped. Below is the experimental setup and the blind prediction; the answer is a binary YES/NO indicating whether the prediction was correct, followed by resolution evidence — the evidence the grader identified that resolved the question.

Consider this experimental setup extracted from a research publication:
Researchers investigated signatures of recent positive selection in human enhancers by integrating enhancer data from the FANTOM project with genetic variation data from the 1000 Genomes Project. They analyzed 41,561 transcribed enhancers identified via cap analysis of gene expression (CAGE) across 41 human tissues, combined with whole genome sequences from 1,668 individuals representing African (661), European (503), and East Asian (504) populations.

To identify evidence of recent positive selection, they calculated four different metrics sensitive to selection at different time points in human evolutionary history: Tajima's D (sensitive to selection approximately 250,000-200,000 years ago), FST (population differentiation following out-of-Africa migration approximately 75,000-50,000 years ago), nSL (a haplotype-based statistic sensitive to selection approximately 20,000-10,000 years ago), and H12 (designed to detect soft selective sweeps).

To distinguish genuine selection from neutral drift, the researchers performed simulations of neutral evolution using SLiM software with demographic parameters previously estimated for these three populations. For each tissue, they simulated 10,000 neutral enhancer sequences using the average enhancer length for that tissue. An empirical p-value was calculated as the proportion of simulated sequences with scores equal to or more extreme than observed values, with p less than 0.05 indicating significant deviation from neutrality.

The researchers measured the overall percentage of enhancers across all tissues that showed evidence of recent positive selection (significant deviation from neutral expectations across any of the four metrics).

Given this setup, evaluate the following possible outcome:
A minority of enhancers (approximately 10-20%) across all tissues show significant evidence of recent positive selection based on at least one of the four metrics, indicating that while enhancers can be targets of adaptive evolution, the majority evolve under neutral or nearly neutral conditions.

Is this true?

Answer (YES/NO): NO